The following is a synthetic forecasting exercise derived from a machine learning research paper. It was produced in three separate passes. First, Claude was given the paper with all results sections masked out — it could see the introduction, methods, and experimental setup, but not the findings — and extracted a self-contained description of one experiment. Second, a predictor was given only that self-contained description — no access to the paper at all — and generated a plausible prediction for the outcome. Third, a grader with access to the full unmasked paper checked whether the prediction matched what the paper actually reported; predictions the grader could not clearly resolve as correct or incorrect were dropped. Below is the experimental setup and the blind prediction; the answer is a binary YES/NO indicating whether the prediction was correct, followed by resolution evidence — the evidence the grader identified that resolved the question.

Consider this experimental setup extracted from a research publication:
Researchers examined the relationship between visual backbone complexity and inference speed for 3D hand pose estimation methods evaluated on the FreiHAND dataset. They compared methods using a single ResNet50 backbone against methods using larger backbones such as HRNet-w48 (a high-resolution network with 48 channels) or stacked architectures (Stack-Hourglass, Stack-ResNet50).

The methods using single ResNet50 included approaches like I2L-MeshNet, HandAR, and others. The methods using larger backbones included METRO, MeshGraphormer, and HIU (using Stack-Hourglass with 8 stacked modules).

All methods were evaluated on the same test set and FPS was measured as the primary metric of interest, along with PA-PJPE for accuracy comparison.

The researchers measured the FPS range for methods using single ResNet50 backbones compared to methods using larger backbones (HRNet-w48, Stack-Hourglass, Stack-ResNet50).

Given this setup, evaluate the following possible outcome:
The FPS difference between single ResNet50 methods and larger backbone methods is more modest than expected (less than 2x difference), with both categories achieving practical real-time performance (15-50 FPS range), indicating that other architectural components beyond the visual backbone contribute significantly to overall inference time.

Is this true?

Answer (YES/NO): NO